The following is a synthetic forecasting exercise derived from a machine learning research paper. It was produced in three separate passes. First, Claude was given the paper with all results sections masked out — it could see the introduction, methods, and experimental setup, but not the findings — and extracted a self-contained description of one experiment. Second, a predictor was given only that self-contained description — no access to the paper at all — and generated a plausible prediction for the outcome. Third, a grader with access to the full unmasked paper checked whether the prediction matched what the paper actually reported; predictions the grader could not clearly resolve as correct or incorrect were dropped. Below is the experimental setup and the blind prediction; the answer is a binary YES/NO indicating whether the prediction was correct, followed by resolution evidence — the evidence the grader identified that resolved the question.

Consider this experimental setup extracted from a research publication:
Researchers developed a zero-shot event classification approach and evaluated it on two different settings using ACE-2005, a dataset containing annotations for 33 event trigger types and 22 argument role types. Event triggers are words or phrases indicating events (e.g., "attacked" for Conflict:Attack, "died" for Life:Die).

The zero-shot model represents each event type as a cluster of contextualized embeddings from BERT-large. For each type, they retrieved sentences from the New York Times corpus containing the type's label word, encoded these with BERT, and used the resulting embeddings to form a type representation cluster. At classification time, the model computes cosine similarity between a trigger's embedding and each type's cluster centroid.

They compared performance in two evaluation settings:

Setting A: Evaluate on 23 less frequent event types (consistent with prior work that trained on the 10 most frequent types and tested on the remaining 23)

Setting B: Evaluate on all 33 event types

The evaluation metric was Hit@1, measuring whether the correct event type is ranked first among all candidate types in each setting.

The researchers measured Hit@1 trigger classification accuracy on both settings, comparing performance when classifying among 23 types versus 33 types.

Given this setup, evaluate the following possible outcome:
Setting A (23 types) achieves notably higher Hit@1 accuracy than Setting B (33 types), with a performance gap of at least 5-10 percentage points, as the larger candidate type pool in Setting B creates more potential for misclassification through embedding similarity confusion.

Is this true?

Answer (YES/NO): NO